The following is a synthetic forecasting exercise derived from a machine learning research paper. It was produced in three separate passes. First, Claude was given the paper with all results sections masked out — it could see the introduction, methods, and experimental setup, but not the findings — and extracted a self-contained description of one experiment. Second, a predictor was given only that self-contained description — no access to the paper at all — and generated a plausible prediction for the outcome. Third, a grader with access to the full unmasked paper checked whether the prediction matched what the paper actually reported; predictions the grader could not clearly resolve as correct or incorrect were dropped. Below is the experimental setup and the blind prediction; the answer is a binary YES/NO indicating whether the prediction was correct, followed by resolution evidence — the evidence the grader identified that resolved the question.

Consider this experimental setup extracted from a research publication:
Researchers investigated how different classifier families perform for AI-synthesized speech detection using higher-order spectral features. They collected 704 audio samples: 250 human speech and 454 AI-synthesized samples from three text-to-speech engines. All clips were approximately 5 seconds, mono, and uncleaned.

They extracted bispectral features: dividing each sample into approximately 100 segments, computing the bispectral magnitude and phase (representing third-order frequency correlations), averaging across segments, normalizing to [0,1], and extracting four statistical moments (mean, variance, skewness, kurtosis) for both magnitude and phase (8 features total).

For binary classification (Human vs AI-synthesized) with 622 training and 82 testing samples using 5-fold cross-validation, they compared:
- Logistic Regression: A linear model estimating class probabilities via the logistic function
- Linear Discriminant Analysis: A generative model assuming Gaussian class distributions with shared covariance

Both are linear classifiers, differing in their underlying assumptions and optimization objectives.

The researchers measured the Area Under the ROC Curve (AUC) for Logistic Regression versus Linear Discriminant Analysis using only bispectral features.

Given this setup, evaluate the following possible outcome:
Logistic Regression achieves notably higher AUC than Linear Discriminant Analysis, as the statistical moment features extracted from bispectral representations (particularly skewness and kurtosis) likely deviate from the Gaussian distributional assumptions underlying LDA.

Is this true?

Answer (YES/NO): NO